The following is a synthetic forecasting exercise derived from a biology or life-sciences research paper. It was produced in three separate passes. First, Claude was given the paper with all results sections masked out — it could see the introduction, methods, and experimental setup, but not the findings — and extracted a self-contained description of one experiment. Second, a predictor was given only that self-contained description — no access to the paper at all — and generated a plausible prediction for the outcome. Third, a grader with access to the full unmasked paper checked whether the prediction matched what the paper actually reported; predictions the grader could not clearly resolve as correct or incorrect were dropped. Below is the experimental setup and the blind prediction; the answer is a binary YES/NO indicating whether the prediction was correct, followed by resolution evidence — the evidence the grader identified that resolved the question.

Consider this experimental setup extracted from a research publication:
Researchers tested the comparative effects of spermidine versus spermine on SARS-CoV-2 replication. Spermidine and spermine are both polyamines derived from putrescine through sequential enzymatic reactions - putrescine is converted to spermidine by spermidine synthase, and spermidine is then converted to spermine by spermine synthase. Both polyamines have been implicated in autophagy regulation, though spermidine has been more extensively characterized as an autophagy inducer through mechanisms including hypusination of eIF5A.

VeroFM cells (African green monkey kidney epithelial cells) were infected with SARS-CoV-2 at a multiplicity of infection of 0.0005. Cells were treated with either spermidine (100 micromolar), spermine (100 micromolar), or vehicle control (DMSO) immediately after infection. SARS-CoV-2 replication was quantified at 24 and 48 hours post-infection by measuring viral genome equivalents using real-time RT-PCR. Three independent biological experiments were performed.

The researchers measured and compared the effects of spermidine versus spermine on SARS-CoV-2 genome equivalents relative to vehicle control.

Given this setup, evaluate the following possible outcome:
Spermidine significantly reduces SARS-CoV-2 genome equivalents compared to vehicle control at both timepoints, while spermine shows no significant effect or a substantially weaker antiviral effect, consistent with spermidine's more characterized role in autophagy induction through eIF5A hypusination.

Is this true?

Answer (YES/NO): NO